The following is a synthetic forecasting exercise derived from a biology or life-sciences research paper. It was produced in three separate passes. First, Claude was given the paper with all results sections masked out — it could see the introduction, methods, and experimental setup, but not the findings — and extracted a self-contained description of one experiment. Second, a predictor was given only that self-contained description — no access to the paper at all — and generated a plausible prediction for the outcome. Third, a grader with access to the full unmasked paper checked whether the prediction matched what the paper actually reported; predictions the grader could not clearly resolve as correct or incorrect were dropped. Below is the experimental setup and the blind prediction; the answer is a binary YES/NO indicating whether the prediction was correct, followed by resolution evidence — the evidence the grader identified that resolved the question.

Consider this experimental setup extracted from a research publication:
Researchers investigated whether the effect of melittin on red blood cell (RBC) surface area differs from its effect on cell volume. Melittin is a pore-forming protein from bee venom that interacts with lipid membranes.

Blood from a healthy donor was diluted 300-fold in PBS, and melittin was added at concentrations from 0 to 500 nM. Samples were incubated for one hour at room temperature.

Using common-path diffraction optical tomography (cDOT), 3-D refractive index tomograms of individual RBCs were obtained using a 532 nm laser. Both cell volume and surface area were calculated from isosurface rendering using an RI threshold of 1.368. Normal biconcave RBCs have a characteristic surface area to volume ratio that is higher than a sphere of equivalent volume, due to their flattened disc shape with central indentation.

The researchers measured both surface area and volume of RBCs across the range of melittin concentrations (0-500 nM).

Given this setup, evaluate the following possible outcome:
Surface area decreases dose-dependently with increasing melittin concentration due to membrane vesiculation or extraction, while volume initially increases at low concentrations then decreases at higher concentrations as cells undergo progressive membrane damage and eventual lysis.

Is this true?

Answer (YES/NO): NO